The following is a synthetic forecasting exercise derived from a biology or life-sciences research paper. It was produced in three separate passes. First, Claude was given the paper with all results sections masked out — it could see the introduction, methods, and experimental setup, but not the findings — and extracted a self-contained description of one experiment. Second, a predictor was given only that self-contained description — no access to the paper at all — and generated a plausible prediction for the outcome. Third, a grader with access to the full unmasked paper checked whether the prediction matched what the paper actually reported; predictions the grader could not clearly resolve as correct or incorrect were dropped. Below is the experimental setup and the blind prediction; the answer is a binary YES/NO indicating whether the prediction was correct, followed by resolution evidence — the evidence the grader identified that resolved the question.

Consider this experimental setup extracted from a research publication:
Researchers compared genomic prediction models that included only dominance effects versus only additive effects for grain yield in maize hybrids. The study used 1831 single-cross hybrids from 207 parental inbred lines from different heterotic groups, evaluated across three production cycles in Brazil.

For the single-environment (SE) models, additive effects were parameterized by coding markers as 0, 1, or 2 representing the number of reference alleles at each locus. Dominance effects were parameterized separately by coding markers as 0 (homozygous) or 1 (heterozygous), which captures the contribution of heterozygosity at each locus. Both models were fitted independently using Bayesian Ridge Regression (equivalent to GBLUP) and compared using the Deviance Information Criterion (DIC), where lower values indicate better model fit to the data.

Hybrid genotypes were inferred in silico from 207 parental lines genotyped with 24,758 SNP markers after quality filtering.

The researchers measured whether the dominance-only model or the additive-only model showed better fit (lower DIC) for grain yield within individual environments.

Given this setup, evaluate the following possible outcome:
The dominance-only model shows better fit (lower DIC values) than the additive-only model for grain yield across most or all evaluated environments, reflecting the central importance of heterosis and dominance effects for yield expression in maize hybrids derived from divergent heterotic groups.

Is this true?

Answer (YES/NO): YES